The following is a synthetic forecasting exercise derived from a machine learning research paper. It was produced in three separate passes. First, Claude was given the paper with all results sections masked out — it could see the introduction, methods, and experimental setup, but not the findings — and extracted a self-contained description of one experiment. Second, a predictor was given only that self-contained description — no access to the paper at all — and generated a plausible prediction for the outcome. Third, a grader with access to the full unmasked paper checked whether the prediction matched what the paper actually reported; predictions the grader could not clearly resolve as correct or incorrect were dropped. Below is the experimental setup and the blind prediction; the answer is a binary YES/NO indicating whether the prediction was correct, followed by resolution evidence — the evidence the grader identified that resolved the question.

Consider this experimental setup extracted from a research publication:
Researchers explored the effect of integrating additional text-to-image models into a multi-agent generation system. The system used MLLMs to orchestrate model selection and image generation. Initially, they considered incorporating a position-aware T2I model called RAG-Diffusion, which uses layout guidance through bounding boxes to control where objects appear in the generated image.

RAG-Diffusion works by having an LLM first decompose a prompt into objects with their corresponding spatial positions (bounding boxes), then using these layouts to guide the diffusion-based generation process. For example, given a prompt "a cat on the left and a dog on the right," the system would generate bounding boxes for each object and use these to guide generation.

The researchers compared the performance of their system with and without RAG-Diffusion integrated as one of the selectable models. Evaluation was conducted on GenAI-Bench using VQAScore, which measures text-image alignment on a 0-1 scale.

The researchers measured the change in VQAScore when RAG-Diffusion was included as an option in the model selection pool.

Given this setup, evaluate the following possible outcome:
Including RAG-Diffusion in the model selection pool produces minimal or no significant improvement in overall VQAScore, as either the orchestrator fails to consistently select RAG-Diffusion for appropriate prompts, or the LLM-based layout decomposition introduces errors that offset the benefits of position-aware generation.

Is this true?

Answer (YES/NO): YES